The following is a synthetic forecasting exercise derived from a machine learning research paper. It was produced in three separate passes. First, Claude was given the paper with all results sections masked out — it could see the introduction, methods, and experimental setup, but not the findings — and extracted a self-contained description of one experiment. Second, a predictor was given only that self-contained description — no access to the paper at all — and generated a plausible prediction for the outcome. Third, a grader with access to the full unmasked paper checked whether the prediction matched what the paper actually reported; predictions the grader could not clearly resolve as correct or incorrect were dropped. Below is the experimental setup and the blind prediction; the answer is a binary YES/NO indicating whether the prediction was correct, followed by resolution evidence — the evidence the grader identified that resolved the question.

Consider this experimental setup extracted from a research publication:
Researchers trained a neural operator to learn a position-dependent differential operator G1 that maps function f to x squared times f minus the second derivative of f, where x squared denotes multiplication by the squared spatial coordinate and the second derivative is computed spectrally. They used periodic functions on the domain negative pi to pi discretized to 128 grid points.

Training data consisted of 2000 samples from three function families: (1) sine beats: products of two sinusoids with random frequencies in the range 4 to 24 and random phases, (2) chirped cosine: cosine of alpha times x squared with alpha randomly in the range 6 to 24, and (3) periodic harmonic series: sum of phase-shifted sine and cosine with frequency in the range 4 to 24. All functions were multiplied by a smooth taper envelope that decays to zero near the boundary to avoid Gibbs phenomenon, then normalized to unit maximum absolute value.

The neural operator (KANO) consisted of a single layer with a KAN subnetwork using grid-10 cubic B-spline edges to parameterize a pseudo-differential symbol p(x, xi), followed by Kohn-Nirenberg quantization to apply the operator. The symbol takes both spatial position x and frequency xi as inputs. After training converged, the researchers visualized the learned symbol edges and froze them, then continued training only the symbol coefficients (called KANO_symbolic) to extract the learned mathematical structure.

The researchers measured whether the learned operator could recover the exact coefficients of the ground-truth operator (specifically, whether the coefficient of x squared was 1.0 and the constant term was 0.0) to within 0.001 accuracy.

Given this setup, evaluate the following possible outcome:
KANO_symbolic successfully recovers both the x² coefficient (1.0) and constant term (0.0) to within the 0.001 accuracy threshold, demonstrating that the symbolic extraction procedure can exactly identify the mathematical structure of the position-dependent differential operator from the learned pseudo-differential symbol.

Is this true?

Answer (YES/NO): YES